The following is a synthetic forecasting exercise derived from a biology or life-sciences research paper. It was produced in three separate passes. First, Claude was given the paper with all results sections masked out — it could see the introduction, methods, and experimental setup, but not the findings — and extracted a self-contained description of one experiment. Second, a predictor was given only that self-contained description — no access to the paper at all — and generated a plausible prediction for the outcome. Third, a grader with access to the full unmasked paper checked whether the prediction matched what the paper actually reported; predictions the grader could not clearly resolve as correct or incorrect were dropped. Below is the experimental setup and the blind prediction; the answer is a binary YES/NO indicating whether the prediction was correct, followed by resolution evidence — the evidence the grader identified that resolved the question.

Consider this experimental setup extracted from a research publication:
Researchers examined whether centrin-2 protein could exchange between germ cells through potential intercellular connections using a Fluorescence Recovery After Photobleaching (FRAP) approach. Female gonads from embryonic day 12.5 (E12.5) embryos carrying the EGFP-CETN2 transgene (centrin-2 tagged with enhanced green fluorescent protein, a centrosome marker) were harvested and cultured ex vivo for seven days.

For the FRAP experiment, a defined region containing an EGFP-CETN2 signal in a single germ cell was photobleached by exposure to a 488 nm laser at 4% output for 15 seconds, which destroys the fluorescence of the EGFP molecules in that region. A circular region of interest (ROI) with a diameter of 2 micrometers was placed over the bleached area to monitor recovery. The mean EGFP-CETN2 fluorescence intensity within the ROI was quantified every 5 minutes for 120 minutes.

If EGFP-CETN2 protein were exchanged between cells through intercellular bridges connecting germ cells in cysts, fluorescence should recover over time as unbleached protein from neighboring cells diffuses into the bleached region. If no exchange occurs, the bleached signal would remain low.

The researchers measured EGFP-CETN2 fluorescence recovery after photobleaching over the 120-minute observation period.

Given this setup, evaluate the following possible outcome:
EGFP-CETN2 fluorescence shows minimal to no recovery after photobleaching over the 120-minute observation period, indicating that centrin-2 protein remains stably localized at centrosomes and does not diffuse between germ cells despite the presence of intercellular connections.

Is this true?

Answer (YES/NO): YES